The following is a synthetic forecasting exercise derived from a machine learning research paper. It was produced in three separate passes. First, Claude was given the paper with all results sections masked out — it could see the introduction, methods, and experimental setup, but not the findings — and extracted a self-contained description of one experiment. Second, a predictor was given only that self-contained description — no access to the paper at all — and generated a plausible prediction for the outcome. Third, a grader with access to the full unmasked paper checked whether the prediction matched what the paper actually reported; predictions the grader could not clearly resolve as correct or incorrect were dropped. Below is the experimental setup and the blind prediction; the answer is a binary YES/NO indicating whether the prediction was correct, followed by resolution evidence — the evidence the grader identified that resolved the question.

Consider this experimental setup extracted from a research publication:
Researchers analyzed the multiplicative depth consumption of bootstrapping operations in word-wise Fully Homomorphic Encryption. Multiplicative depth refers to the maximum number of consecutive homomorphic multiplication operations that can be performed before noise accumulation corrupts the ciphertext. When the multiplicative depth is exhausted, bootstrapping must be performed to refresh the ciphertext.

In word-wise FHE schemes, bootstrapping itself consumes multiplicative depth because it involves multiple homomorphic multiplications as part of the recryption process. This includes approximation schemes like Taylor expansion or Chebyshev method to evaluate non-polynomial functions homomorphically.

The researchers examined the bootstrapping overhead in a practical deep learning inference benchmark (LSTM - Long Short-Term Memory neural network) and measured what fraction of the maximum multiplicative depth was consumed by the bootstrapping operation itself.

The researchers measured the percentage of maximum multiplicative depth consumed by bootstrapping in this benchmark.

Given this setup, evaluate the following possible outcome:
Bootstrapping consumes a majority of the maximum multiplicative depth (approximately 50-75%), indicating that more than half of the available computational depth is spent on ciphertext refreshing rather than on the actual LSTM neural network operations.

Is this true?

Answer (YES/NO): YES